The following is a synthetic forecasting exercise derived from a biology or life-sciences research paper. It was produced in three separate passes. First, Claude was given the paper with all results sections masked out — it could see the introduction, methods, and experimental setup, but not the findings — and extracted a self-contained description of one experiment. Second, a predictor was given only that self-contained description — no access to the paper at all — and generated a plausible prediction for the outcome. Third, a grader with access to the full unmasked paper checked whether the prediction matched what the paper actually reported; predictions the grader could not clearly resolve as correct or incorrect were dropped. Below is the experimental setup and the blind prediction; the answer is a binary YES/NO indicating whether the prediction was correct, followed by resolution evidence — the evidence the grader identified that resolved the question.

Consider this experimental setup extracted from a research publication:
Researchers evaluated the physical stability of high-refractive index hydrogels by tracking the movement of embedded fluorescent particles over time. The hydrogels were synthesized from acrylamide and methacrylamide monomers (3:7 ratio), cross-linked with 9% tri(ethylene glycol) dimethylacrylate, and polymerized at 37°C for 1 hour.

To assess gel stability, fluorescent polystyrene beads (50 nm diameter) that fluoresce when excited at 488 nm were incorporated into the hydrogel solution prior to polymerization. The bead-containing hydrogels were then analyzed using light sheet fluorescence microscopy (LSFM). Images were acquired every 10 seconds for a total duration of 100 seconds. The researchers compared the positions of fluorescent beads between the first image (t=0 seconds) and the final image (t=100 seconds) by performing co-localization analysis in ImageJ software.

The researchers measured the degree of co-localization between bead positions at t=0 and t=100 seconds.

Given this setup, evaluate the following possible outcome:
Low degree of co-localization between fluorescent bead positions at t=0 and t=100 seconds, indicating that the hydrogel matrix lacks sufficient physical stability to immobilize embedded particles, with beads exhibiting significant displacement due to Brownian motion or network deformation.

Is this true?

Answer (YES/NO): NO